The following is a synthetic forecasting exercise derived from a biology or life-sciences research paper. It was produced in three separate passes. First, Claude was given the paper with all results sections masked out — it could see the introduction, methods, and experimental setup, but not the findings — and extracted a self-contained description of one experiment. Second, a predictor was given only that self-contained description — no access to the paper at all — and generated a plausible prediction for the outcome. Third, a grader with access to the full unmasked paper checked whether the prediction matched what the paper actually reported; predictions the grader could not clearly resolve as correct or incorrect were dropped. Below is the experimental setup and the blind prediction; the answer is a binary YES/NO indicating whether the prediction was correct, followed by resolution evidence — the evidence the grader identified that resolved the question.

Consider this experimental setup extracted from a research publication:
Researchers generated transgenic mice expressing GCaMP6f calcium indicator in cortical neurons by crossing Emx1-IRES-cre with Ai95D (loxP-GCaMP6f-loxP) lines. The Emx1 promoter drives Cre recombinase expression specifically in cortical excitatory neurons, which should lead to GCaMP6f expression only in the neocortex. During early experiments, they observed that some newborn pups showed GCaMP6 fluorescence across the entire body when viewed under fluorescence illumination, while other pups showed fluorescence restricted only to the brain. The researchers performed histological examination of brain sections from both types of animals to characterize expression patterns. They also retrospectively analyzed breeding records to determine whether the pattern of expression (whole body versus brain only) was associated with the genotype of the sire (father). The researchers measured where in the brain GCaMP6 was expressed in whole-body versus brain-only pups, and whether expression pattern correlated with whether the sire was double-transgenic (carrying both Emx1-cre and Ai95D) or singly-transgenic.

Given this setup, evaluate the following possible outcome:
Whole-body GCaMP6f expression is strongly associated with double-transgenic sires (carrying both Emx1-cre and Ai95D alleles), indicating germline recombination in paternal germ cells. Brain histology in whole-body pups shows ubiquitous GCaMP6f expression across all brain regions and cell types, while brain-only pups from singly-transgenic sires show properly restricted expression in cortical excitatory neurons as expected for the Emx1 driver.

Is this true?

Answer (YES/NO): YES